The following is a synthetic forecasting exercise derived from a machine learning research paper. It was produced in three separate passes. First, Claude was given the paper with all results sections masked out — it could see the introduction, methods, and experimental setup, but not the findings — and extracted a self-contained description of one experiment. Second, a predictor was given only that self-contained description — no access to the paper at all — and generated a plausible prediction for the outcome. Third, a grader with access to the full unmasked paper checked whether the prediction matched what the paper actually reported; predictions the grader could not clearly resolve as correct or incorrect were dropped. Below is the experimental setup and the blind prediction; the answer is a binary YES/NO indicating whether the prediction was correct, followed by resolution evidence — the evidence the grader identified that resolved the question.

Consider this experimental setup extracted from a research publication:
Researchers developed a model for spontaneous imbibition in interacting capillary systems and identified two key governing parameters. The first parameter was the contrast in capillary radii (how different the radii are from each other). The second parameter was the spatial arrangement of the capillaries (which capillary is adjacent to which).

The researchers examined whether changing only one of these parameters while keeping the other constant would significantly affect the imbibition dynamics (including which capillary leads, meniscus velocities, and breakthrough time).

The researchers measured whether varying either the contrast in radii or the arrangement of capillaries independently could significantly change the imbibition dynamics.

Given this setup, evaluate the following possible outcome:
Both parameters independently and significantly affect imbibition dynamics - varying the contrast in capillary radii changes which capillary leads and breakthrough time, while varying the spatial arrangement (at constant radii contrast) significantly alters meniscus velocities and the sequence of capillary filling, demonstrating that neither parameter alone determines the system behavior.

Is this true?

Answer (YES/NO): YES